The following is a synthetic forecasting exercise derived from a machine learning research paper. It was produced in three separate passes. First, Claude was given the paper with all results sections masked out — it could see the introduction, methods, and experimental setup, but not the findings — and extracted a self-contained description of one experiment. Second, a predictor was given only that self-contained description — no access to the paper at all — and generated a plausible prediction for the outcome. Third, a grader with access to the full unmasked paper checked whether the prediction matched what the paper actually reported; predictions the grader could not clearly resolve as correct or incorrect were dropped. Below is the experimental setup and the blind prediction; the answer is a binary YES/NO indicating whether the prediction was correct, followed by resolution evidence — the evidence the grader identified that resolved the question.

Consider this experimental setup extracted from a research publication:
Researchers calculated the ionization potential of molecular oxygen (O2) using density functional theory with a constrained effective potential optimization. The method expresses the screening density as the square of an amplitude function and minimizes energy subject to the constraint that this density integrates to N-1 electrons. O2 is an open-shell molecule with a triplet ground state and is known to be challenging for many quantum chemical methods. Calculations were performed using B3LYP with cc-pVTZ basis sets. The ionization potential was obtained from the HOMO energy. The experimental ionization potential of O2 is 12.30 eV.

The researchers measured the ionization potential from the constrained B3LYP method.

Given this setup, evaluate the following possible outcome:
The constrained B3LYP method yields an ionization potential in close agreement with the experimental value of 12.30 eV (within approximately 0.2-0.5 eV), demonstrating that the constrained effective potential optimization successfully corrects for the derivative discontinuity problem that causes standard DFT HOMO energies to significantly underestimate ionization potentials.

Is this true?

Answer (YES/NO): NO